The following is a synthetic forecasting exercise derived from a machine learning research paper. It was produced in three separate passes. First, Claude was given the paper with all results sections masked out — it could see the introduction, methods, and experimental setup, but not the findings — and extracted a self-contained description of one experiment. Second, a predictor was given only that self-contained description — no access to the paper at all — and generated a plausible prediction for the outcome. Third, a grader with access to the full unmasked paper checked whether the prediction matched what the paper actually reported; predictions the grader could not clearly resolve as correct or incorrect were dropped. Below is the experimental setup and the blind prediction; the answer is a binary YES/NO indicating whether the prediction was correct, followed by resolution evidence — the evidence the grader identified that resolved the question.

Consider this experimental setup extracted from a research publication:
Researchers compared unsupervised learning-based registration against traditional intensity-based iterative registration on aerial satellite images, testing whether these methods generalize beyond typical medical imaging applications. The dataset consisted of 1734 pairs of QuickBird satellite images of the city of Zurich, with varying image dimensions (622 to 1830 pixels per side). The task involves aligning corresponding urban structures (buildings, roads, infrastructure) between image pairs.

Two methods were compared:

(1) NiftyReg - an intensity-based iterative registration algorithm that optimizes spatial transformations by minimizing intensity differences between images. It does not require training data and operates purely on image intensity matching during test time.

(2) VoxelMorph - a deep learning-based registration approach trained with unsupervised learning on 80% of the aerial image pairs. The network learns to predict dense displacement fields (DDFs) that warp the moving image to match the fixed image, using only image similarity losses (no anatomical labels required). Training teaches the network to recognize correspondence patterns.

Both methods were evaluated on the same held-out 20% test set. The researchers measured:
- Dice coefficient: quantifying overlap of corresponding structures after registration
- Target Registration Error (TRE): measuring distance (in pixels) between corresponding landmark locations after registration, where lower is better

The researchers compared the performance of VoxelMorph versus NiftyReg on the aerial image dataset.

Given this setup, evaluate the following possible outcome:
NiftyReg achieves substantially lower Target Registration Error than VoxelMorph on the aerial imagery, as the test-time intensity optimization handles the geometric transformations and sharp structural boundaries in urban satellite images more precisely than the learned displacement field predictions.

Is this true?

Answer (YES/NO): NO